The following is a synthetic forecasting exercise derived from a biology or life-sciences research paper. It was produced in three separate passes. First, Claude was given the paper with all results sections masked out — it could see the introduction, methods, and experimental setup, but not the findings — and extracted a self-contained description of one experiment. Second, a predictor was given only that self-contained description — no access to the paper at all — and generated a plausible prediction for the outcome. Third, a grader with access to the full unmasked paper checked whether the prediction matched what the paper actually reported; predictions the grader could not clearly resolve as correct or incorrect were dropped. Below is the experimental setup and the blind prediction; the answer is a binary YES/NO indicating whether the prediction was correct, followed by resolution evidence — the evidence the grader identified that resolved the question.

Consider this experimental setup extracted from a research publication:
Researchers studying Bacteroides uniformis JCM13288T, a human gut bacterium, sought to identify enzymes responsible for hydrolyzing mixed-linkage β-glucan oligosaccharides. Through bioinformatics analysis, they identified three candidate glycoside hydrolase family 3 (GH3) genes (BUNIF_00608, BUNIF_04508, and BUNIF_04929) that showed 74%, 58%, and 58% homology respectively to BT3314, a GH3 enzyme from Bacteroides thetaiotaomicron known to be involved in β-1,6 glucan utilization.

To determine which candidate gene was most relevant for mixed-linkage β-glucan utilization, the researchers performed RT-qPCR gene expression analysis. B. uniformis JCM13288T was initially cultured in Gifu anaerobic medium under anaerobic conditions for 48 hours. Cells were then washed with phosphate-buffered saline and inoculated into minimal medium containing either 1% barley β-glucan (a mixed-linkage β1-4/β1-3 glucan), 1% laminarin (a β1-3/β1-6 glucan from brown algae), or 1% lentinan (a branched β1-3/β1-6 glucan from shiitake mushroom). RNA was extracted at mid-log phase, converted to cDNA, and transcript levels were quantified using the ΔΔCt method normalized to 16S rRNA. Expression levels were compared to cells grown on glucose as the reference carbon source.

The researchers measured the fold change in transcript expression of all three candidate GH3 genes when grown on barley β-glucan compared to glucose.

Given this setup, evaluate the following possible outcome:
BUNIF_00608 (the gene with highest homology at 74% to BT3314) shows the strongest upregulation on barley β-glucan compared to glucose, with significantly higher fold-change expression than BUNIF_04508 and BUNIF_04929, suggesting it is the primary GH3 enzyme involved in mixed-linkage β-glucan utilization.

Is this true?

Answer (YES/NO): NO